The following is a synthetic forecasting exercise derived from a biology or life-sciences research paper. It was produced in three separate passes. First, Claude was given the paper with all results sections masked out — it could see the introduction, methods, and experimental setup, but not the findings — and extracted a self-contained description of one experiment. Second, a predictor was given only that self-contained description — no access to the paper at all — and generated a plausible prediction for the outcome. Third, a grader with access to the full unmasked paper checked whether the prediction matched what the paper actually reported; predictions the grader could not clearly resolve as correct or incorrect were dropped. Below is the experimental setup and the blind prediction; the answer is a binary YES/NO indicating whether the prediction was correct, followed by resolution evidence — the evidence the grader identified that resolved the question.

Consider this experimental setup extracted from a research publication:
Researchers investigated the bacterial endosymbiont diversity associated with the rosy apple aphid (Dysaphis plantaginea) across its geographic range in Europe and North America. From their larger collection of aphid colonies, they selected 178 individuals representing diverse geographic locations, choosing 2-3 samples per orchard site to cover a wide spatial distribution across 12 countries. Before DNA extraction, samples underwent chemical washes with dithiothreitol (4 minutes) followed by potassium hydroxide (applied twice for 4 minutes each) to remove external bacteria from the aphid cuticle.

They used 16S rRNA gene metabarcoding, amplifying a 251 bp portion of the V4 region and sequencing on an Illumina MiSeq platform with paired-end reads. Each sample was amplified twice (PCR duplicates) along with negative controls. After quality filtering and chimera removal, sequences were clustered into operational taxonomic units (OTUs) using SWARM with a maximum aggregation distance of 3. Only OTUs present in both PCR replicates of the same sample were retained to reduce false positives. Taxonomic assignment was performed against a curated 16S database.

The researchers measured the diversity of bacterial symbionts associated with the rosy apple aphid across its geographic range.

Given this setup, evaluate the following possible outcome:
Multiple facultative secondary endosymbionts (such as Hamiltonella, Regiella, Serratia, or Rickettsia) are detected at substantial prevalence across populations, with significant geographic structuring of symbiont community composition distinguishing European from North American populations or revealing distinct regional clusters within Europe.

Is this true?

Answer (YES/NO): NO